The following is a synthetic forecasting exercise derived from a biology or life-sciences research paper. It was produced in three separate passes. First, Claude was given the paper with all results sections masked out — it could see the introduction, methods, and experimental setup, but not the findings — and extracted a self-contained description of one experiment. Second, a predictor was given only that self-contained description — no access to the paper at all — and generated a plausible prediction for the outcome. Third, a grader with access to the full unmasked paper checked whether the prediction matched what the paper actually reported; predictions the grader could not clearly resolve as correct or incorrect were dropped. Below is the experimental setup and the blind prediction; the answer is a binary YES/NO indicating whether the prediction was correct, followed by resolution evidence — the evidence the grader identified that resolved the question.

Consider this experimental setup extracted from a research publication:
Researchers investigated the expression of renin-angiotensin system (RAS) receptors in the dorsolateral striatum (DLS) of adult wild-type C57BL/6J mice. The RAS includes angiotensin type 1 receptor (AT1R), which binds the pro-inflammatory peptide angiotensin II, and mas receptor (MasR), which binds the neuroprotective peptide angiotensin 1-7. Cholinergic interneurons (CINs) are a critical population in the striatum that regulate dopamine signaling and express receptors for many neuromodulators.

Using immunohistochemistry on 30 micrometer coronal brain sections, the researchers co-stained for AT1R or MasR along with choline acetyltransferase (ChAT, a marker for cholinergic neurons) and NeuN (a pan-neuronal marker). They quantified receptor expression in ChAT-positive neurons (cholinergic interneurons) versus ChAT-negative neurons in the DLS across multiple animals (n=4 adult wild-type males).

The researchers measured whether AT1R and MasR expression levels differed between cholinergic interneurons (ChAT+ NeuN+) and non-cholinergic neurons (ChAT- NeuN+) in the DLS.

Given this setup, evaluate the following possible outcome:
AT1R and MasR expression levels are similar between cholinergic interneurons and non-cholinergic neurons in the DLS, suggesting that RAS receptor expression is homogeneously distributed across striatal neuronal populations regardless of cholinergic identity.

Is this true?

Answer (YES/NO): NO